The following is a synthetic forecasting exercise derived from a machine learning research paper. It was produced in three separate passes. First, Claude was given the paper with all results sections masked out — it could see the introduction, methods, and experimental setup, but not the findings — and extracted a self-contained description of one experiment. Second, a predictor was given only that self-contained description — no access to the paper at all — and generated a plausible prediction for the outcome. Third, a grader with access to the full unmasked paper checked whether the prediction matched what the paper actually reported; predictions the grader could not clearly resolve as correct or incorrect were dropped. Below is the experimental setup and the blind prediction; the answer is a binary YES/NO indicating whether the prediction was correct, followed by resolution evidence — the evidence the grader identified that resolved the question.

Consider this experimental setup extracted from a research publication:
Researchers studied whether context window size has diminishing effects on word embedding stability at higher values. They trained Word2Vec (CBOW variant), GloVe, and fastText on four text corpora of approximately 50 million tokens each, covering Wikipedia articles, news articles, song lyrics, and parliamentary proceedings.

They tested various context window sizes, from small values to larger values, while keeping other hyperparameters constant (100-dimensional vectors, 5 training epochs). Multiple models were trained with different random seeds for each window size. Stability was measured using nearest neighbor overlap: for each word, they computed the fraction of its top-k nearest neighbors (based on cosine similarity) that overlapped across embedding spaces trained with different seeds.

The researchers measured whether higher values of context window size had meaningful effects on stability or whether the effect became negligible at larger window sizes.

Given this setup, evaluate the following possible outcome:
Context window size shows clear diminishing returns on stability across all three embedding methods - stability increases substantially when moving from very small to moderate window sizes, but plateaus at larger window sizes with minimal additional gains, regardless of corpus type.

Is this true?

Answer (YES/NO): NO